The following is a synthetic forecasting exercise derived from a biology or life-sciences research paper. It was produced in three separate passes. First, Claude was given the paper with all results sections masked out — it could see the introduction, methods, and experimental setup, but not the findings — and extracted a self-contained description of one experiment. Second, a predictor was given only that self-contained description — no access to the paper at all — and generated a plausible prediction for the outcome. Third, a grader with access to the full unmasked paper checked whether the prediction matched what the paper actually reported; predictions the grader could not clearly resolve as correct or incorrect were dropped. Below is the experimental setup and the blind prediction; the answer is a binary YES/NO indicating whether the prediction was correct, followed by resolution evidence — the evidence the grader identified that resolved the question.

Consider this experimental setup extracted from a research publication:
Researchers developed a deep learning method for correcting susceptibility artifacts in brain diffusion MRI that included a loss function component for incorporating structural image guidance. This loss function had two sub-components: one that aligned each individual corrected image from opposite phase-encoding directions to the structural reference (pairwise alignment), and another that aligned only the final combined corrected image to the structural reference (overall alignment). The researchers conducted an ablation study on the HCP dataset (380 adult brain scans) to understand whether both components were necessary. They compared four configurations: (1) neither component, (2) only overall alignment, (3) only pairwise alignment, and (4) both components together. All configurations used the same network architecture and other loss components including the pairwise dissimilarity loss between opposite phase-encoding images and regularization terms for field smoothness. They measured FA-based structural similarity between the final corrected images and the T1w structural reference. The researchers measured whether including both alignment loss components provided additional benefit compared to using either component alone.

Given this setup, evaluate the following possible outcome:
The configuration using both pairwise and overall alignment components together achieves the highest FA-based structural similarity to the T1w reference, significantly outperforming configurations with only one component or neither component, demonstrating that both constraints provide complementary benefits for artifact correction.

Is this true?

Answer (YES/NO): YES